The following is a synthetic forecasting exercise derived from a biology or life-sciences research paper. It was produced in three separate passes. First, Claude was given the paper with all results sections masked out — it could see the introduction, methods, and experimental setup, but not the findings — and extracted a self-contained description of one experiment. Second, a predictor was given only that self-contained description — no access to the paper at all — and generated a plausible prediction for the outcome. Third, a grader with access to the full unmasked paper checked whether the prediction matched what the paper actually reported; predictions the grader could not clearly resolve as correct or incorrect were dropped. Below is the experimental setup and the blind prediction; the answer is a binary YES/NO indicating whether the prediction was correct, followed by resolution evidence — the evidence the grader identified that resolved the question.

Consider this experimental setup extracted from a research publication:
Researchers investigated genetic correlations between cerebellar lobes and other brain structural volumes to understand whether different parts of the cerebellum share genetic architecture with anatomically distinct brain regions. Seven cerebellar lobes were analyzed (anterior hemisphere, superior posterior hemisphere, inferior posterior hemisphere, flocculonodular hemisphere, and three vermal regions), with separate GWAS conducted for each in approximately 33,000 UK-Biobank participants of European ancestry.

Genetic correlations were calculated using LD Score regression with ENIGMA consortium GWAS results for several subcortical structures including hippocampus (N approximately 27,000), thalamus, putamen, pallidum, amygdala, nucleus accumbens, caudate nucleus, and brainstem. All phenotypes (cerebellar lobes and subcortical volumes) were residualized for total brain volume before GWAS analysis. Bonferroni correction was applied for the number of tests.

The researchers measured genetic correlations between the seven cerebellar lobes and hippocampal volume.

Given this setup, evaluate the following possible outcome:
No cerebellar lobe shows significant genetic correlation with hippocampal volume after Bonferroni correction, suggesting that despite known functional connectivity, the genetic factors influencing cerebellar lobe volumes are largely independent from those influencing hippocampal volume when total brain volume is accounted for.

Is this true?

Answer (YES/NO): YES